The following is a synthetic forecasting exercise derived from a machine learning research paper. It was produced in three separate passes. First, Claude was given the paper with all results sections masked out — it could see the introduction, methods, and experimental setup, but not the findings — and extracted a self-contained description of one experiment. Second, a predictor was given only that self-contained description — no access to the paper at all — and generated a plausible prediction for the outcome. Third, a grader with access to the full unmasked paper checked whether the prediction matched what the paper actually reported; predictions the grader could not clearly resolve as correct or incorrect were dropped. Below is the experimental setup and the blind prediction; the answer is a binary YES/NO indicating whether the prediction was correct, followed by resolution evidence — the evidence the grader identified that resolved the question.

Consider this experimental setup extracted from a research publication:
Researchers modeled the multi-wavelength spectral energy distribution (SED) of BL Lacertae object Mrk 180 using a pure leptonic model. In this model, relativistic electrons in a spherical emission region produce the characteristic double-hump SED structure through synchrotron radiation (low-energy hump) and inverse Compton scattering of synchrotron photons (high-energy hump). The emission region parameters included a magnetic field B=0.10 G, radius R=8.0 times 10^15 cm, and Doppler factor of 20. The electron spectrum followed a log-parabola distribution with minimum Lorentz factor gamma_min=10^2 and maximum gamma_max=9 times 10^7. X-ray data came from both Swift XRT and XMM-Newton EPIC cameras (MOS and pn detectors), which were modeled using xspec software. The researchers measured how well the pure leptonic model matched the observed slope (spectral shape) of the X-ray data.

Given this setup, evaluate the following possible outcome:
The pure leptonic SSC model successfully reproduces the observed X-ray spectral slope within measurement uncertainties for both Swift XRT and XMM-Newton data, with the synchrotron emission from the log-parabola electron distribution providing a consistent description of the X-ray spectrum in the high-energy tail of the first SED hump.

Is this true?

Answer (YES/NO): NO